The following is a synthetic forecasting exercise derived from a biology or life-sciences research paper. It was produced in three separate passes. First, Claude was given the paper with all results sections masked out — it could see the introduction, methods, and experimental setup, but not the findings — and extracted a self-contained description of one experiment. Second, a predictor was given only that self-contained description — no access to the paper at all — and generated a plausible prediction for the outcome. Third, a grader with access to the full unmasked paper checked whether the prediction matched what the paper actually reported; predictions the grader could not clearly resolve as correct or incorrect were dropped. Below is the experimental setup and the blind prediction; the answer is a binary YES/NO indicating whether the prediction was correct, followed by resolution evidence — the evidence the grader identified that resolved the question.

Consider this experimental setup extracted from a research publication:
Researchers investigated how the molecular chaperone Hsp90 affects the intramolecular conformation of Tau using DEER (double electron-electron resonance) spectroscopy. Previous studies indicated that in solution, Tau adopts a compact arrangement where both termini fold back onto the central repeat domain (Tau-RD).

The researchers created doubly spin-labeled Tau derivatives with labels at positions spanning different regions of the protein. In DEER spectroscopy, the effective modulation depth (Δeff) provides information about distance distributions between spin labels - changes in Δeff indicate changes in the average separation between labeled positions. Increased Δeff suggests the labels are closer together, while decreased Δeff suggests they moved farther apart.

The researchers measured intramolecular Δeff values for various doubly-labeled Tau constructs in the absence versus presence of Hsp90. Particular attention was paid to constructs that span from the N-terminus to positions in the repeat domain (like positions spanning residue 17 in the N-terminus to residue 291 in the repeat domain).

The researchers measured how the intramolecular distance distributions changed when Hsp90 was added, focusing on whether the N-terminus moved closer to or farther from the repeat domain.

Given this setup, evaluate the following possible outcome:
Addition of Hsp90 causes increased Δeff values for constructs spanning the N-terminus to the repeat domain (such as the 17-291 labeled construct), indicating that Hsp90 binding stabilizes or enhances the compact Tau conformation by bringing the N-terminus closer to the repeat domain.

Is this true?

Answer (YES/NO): NO